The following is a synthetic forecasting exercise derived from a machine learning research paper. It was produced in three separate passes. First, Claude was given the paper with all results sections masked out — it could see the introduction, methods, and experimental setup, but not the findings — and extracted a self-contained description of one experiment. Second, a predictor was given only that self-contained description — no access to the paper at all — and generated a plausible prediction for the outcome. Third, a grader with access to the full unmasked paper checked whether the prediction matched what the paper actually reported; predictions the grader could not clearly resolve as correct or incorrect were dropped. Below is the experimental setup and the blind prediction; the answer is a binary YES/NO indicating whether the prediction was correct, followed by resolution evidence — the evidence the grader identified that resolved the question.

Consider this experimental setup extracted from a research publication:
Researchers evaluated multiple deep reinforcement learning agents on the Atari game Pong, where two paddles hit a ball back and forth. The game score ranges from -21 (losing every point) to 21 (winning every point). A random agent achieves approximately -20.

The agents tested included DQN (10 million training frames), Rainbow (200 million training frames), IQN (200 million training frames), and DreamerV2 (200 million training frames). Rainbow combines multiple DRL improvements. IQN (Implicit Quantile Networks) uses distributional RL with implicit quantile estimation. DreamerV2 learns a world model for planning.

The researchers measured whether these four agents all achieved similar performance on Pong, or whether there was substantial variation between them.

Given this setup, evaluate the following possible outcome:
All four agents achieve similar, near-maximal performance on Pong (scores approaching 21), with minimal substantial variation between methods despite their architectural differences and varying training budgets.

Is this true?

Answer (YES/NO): YES